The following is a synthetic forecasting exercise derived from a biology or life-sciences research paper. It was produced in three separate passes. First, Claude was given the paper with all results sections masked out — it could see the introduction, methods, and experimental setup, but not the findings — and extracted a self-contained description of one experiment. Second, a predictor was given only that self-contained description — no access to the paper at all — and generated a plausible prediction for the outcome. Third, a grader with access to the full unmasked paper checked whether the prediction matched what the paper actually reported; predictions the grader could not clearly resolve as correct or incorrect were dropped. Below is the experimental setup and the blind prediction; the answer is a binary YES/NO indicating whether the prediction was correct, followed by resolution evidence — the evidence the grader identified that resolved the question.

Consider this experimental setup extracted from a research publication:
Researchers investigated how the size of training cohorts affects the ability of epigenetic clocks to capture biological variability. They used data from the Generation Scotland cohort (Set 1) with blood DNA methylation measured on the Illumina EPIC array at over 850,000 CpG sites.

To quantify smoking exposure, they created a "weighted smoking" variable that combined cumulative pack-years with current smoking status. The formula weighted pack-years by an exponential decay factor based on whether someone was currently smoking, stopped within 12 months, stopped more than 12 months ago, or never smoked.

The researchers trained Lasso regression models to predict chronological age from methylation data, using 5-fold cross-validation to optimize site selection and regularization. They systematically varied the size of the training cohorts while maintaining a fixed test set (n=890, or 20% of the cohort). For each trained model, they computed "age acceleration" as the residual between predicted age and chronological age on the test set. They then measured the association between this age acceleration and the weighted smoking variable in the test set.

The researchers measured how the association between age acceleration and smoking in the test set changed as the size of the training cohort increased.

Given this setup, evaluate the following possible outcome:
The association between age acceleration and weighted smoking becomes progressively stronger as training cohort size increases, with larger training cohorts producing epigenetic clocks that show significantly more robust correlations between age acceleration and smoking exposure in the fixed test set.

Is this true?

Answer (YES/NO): NO